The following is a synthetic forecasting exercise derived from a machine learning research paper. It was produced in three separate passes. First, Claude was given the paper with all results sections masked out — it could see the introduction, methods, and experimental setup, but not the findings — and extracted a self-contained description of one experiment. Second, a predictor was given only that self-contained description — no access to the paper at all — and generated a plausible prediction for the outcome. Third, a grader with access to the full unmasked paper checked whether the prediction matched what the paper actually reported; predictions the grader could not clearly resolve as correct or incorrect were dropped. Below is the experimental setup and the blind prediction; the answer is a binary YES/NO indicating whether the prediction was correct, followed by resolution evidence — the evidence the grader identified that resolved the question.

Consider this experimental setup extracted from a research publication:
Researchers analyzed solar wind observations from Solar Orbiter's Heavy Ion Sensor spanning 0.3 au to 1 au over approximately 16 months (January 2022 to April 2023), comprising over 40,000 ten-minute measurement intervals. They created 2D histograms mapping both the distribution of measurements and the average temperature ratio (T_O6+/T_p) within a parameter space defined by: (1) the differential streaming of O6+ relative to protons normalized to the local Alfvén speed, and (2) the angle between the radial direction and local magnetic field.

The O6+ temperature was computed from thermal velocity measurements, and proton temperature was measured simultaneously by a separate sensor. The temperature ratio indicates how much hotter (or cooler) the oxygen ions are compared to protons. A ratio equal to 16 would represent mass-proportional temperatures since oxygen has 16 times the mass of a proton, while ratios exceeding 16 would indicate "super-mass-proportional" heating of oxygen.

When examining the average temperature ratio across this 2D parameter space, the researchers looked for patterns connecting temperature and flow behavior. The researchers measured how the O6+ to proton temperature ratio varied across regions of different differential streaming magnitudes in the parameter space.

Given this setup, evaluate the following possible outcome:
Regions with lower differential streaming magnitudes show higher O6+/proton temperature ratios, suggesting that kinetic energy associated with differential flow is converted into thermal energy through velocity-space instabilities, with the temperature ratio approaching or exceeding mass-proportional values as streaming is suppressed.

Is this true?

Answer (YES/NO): NO